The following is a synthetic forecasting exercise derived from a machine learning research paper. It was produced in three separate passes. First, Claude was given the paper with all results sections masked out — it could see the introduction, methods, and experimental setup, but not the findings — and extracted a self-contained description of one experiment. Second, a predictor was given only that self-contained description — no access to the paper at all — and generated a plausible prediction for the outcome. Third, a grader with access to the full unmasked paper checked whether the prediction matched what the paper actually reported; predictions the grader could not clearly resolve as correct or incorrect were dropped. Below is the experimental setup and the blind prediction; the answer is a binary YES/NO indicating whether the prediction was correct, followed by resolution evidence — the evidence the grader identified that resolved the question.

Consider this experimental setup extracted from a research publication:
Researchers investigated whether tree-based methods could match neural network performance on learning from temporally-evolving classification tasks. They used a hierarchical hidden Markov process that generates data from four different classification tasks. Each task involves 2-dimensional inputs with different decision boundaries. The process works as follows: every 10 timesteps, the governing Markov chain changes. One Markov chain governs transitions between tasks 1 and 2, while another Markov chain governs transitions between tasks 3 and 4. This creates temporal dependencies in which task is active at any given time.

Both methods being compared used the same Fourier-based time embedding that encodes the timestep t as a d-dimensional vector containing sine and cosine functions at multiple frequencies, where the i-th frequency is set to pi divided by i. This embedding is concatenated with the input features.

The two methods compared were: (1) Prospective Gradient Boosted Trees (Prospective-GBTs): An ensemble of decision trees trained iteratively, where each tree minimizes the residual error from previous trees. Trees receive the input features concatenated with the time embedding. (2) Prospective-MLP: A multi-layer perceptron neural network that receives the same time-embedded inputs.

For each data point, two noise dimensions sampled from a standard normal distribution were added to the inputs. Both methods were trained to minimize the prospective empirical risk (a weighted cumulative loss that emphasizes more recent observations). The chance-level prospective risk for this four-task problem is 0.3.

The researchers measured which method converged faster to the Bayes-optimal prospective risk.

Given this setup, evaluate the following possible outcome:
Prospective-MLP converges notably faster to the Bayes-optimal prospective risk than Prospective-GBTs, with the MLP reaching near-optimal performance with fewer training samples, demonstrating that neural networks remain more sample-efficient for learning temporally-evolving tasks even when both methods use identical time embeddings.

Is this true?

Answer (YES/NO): NO